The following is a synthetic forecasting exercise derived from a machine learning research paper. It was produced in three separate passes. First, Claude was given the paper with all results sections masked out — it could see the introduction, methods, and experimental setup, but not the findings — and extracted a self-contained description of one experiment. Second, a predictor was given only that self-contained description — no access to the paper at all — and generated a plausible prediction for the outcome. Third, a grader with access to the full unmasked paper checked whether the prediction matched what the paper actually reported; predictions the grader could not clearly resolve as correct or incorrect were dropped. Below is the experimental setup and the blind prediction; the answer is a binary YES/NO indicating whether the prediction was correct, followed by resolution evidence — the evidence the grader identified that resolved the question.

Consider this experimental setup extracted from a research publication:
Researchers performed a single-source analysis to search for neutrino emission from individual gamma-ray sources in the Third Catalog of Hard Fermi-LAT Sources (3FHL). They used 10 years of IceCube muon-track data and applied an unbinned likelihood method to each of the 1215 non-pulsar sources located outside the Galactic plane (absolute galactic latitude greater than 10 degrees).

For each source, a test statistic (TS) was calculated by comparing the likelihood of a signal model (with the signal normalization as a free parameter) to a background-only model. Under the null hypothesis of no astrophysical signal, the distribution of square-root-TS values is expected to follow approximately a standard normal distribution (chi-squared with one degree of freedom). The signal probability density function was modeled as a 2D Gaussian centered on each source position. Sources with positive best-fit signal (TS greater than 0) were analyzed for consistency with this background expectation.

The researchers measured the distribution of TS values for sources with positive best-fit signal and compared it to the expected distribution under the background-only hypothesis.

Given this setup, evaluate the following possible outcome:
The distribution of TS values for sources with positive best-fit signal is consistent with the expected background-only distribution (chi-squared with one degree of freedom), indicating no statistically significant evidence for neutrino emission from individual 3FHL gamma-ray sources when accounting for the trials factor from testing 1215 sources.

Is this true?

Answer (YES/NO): NO